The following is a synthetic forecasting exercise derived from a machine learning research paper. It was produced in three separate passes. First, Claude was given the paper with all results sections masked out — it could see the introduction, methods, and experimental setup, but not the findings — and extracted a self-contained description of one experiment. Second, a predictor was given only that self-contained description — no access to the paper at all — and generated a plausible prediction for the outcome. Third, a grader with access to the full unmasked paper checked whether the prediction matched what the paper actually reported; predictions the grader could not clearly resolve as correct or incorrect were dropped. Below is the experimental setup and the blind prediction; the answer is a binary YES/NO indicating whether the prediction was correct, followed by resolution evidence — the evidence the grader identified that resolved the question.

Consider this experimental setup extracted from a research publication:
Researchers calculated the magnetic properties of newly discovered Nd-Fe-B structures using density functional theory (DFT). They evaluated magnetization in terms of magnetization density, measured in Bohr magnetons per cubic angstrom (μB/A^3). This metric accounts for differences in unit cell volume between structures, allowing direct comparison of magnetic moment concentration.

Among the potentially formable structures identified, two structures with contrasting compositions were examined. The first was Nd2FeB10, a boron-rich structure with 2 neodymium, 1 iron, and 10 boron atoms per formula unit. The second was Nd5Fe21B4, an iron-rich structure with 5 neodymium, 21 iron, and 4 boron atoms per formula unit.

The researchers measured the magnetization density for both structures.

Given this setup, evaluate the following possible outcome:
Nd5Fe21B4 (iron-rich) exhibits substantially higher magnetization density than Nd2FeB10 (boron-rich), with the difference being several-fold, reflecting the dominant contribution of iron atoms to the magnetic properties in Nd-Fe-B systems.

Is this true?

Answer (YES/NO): NO